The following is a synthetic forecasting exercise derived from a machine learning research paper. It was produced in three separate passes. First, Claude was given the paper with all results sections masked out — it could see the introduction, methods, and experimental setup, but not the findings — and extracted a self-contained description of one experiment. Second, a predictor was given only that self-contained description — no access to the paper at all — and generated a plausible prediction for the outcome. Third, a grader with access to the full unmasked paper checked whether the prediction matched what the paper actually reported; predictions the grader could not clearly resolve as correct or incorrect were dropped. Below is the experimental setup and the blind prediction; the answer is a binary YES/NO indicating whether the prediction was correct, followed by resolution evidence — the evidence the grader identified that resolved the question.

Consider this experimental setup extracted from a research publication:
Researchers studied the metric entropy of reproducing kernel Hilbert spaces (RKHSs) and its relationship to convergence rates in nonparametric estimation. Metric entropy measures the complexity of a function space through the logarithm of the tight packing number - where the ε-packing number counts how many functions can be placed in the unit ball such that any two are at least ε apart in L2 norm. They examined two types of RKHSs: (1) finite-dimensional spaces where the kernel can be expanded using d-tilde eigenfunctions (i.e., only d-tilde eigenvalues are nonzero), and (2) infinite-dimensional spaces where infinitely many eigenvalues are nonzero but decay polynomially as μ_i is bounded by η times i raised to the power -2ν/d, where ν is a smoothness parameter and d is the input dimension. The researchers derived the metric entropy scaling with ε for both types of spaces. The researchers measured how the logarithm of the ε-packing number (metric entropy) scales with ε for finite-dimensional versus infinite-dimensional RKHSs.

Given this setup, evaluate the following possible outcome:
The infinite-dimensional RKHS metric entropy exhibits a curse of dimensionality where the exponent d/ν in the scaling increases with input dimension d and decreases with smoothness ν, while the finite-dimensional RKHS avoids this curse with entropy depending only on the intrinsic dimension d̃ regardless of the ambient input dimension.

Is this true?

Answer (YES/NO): YES